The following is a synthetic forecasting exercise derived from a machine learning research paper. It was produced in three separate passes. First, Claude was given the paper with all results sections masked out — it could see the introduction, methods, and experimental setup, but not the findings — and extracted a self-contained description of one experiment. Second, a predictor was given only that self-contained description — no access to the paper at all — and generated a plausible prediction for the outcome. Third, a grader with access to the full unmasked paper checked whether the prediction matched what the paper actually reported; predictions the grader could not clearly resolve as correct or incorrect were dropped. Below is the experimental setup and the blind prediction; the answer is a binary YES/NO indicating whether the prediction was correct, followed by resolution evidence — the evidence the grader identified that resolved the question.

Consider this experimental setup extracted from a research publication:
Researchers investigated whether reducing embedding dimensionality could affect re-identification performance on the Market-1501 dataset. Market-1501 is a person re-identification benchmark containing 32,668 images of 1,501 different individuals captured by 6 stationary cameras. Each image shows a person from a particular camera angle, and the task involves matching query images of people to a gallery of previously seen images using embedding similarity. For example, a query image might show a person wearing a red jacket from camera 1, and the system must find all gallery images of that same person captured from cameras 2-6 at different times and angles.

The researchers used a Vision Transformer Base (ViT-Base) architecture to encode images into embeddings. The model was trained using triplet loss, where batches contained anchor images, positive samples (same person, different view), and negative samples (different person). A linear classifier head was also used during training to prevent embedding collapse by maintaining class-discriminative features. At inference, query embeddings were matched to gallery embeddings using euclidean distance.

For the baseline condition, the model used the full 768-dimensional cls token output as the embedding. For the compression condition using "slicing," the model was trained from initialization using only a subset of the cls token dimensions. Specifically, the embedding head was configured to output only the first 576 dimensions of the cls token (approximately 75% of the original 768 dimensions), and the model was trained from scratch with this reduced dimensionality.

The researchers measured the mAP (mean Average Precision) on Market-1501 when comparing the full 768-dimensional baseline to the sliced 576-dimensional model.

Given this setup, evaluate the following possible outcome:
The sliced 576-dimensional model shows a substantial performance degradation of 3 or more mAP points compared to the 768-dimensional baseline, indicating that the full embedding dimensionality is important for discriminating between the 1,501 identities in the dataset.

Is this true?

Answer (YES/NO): NO